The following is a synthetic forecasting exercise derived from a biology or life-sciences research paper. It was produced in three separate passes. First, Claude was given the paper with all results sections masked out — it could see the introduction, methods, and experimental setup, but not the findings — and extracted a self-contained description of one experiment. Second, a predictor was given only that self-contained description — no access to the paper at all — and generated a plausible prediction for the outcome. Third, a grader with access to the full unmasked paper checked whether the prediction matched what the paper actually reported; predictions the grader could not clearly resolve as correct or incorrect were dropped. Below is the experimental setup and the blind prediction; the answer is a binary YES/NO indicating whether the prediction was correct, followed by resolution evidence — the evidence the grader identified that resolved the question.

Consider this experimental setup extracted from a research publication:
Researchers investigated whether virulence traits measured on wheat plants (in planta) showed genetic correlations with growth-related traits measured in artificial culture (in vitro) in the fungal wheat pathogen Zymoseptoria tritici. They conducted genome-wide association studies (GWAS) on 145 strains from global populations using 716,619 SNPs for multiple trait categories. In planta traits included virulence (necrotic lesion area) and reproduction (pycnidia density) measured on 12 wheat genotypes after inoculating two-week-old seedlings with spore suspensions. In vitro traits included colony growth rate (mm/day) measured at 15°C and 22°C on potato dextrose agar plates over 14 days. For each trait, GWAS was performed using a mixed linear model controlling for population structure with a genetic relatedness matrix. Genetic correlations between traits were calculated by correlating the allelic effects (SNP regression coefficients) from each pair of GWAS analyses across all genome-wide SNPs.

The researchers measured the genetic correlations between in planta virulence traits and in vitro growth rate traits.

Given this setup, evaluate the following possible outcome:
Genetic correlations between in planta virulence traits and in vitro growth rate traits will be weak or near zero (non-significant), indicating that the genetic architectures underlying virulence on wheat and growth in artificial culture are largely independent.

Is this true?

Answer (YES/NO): YES